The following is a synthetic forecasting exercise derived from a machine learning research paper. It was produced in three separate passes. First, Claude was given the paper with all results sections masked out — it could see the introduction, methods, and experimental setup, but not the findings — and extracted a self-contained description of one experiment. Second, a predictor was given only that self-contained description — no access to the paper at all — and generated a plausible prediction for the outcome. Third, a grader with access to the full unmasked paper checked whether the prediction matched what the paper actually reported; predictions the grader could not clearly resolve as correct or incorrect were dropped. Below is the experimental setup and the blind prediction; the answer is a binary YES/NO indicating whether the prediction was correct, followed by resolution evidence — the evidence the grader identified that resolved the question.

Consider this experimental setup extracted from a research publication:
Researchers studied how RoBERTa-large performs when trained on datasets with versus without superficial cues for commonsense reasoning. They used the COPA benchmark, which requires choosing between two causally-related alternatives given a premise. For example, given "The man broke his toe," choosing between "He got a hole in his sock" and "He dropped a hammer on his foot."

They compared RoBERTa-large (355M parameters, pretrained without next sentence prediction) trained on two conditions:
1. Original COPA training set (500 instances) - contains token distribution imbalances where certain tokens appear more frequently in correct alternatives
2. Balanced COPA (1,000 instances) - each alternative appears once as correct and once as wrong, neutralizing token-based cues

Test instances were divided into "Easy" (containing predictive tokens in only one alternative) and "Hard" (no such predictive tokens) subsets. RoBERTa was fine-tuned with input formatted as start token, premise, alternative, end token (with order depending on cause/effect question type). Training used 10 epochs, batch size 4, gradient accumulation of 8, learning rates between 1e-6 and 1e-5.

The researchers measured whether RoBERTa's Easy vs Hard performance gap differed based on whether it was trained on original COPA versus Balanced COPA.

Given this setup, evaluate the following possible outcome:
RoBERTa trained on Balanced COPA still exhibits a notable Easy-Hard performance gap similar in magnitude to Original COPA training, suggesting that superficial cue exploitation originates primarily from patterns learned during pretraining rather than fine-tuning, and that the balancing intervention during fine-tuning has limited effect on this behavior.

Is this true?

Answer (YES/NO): NO